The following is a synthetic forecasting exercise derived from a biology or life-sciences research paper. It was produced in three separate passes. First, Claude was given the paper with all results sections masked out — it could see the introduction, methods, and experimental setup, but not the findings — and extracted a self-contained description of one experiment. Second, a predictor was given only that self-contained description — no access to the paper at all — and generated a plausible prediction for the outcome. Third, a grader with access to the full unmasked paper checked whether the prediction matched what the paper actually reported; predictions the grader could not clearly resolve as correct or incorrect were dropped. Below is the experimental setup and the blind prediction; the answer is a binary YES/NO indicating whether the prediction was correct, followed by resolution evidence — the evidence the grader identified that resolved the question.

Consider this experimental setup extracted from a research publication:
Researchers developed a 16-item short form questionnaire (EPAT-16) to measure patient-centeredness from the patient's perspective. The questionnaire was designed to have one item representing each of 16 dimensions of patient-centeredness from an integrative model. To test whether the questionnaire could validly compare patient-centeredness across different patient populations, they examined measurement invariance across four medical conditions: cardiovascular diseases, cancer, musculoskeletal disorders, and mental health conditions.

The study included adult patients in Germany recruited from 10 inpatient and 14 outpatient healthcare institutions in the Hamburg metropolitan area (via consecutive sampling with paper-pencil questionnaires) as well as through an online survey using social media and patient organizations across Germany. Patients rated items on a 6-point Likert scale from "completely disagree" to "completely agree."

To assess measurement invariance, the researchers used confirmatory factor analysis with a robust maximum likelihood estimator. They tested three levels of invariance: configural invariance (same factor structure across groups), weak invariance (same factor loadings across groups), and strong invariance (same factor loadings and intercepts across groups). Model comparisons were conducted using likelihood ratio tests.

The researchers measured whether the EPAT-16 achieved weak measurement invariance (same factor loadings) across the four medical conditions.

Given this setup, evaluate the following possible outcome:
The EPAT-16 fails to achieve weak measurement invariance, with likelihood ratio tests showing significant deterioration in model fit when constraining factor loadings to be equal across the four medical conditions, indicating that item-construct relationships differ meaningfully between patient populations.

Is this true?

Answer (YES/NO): YES